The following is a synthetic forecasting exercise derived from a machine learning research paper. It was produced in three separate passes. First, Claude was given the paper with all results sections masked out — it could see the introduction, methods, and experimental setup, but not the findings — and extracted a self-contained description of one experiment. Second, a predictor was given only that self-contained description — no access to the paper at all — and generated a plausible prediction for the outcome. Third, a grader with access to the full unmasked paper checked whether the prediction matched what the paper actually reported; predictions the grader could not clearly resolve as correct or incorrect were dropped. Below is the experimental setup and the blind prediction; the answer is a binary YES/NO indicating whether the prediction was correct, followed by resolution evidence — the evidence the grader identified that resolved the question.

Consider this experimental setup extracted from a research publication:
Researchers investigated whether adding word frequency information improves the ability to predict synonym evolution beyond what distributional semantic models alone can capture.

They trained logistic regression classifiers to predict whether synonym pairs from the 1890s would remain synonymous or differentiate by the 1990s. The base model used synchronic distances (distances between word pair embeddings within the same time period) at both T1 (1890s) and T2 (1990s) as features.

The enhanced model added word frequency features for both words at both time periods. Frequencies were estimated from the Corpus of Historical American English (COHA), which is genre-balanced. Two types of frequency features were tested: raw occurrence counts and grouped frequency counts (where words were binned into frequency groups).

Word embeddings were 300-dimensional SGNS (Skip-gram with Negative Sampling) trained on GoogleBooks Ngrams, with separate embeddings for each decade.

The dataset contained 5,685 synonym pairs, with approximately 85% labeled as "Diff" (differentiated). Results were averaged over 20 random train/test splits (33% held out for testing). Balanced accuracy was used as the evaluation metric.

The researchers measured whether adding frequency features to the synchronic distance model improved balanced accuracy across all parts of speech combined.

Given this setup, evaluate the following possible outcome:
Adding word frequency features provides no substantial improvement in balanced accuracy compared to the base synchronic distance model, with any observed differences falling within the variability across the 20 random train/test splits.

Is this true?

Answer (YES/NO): NO